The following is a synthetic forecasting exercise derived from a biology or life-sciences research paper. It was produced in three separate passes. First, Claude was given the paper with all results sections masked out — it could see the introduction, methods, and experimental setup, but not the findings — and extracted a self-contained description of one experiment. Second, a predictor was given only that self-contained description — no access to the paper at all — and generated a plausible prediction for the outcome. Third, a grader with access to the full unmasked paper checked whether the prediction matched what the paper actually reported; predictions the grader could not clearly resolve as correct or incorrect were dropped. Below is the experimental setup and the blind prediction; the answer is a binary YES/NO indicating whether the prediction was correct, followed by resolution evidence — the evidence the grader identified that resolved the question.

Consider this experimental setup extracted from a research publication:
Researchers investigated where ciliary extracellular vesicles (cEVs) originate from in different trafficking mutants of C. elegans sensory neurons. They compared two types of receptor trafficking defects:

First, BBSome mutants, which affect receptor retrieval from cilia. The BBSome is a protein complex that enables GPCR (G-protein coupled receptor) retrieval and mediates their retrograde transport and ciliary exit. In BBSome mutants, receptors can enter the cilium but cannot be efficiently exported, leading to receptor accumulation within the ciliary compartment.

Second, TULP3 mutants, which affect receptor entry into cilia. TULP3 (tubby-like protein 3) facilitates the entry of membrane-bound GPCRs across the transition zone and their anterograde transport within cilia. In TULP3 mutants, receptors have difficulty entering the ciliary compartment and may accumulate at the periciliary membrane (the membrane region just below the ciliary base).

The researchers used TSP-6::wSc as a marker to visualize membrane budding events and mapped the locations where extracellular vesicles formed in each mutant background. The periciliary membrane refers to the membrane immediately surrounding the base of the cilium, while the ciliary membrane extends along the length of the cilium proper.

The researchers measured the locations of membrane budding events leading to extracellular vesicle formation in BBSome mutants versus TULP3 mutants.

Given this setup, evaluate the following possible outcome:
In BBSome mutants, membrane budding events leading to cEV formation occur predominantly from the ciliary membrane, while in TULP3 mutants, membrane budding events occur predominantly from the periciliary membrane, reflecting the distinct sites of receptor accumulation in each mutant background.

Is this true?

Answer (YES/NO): YES